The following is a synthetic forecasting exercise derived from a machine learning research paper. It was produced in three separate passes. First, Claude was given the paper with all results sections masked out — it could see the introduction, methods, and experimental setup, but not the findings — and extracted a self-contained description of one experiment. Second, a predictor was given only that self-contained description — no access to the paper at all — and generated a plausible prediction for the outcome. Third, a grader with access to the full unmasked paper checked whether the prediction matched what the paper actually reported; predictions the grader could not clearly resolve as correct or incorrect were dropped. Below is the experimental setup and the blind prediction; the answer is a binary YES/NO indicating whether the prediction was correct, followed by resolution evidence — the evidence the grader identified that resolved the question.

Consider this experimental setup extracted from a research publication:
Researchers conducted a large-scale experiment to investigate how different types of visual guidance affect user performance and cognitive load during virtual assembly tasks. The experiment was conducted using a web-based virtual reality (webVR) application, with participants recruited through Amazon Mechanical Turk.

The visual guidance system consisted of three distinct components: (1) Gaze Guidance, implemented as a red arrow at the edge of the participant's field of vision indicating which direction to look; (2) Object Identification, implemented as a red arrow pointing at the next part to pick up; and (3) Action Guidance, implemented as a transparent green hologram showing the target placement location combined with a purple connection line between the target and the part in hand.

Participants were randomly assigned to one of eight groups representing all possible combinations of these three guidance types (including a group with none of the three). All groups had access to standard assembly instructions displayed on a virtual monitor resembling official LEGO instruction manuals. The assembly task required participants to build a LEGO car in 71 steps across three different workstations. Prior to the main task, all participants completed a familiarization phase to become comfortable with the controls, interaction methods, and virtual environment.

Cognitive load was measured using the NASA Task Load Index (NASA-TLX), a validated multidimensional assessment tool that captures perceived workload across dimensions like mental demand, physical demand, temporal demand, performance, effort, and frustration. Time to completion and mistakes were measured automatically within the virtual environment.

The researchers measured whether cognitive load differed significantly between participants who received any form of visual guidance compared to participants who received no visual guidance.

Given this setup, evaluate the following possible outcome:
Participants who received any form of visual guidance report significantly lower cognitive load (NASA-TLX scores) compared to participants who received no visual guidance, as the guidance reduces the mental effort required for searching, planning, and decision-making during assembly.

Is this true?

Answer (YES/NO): NO